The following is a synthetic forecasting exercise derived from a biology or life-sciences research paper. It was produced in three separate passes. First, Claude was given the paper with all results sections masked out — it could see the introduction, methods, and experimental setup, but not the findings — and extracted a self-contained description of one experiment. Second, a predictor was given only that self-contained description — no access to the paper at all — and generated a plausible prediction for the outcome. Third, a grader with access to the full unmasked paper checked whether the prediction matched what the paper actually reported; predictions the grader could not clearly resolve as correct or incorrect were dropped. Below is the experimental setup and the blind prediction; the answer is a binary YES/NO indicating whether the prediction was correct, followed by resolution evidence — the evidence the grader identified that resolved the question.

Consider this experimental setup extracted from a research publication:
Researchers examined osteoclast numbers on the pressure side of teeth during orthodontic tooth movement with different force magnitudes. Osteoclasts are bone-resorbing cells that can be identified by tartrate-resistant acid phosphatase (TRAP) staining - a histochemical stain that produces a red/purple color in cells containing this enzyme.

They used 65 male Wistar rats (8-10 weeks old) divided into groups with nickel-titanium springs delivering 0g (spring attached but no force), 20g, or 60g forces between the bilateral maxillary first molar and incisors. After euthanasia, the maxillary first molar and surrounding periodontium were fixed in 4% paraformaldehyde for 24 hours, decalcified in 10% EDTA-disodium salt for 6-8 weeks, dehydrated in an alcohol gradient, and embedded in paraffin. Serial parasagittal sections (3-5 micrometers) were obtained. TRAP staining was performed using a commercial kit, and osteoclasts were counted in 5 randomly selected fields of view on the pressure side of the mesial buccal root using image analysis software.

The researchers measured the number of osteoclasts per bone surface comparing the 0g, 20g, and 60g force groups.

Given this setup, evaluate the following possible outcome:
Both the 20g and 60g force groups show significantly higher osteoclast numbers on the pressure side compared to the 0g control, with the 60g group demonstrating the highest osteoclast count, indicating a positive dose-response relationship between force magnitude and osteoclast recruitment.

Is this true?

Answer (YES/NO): YES